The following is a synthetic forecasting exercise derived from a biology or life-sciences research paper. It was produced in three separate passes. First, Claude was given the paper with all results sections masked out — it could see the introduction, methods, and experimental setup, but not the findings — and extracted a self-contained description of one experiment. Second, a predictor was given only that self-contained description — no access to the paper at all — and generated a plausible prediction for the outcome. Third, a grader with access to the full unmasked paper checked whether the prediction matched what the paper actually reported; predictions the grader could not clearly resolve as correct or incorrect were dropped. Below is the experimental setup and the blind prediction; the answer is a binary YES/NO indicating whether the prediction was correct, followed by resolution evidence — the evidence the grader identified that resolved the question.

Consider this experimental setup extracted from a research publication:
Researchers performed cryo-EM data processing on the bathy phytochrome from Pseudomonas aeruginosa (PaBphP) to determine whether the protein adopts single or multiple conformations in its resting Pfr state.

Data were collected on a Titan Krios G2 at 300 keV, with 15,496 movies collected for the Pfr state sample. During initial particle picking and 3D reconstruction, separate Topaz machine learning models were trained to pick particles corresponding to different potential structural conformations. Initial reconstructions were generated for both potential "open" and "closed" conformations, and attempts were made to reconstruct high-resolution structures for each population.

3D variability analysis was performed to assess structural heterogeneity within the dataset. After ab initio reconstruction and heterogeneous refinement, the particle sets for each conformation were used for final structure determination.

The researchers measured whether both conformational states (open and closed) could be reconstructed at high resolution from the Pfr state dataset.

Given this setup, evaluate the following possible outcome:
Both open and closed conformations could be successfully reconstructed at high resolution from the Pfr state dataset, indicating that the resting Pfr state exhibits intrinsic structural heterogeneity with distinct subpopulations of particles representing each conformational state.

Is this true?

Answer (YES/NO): NO